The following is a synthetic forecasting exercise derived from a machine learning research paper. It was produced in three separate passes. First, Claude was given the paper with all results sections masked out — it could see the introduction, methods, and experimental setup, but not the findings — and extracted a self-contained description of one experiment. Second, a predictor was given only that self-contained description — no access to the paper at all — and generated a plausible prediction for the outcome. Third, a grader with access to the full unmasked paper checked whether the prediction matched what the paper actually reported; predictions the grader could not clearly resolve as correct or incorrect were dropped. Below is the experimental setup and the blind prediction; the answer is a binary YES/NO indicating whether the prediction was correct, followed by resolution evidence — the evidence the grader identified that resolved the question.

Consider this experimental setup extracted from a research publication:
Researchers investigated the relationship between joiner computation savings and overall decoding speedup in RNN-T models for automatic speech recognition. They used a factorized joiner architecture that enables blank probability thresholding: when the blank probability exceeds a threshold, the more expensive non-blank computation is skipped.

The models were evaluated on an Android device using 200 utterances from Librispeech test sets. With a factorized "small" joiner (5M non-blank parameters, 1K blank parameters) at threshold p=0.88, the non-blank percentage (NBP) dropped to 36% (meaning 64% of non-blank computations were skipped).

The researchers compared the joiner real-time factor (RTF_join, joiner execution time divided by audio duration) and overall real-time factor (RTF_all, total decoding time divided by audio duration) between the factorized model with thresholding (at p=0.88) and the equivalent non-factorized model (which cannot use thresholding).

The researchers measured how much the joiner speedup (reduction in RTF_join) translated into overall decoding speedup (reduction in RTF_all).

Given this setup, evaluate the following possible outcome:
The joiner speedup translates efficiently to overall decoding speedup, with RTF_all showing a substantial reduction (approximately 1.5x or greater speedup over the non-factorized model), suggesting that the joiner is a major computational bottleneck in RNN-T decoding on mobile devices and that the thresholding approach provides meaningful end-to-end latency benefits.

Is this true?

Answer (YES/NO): NO